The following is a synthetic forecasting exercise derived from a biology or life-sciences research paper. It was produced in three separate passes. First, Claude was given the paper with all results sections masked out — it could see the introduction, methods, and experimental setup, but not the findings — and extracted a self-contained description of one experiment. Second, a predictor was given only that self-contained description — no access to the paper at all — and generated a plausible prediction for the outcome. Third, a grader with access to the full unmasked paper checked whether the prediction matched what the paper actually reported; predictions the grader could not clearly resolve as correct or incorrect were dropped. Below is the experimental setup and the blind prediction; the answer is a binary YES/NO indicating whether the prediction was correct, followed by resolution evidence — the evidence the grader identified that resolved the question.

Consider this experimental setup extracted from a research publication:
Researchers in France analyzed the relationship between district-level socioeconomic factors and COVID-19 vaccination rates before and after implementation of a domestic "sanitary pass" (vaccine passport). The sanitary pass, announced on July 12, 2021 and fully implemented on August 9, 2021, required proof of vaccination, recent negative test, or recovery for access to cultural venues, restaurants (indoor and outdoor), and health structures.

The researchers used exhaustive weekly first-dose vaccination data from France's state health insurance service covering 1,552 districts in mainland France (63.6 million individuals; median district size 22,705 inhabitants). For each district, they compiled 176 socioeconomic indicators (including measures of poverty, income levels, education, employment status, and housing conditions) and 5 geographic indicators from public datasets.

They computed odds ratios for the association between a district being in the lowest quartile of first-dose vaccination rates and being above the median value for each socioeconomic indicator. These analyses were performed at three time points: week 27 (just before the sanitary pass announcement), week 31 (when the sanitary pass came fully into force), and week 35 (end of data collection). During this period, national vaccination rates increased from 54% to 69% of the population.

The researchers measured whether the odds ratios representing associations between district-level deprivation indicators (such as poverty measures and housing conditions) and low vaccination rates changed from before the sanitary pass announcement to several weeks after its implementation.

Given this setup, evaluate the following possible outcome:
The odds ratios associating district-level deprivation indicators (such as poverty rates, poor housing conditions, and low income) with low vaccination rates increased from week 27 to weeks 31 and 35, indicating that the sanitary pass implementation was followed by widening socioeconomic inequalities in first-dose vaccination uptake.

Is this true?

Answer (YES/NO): NO